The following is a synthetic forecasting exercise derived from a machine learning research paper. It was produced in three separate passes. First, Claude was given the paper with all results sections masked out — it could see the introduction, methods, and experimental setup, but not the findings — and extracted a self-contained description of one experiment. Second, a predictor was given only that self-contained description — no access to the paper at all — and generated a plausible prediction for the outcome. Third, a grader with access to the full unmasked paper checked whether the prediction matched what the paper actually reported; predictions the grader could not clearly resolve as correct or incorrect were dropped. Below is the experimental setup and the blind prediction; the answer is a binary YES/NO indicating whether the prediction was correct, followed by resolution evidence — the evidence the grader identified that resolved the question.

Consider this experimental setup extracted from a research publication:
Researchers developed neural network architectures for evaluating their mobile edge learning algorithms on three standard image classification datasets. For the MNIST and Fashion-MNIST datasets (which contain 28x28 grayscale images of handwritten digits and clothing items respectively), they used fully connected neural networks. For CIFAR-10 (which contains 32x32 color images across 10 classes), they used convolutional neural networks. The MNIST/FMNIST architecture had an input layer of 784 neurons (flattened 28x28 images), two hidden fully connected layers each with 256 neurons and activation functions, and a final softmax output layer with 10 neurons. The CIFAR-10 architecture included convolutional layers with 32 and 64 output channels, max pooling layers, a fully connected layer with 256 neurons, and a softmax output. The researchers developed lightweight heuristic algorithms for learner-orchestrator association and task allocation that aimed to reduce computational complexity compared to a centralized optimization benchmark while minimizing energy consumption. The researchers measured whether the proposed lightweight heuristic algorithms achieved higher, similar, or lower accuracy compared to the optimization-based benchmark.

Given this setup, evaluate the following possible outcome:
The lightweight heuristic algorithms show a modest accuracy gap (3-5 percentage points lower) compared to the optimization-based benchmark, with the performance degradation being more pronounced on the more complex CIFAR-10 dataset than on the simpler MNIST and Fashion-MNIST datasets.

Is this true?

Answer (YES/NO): NO